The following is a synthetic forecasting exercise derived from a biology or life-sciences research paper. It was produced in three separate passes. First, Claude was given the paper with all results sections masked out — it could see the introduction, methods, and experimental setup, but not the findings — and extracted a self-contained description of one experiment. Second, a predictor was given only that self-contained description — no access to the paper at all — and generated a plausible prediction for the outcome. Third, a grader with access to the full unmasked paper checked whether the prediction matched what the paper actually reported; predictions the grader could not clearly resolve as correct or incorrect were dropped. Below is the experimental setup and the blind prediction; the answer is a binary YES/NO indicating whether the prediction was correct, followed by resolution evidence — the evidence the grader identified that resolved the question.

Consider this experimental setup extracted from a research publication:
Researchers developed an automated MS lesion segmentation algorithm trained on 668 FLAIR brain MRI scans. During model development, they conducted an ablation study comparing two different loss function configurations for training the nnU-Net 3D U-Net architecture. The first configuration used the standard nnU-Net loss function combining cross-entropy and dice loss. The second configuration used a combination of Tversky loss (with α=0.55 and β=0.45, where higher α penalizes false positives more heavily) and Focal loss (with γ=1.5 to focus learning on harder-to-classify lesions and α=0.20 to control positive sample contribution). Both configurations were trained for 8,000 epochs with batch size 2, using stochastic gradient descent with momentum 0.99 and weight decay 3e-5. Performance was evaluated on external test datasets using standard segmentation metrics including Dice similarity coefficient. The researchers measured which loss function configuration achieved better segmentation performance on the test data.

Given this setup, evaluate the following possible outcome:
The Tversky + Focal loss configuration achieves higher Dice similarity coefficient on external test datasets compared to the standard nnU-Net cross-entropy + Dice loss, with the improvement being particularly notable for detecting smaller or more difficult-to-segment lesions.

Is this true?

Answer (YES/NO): NO